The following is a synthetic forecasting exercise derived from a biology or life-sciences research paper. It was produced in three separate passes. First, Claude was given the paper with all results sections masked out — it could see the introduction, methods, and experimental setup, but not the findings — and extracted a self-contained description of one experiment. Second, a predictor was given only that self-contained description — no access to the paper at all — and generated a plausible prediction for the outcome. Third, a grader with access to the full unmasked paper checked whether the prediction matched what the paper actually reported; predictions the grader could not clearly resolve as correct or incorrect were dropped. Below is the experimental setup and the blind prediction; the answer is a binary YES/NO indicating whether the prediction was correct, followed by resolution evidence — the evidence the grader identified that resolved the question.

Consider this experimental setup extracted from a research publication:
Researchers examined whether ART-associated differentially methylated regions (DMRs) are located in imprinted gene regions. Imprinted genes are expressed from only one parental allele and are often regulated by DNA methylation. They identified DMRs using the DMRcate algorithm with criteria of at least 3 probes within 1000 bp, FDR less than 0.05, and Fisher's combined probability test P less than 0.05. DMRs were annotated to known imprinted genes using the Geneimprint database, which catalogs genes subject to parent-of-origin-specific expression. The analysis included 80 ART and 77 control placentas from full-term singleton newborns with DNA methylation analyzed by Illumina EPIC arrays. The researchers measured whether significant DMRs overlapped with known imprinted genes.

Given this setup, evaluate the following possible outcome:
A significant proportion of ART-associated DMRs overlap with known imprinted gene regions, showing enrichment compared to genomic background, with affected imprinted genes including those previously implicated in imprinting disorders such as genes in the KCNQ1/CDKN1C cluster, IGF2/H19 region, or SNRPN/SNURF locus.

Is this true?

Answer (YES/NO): YES